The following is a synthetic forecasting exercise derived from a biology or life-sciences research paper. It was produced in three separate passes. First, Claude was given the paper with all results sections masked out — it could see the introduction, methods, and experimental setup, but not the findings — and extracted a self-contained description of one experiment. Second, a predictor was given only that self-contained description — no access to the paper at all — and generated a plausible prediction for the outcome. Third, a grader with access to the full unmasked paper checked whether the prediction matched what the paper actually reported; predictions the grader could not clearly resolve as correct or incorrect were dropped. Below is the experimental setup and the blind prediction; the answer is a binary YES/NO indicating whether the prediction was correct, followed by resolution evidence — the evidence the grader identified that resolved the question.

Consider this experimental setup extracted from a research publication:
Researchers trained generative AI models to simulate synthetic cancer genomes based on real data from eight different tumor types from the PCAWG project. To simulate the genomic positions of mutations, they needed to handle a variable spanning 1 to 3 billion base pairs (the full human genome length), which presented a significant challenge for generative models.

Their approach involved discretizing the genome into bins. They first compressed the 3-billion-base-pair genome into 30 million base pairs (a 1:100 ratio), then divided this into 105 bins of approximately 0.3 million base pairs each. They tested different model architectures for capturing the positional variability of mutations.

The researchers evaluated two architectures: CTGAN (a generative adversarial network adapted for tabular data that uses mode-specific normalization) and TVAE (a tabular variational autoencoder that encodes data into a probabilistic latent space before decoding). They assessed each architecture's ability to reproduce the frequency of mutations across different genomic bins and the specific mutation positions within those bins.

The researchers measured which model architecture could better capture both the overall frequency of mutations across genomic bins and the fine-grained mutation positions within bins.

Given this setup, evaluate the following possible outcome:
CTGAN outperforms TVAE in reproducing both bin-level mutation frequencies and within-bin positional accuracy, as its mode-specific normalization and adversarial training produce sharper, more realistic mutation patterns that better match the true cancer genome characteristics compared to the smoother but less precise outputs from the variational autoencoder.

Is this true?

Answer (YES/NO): NO